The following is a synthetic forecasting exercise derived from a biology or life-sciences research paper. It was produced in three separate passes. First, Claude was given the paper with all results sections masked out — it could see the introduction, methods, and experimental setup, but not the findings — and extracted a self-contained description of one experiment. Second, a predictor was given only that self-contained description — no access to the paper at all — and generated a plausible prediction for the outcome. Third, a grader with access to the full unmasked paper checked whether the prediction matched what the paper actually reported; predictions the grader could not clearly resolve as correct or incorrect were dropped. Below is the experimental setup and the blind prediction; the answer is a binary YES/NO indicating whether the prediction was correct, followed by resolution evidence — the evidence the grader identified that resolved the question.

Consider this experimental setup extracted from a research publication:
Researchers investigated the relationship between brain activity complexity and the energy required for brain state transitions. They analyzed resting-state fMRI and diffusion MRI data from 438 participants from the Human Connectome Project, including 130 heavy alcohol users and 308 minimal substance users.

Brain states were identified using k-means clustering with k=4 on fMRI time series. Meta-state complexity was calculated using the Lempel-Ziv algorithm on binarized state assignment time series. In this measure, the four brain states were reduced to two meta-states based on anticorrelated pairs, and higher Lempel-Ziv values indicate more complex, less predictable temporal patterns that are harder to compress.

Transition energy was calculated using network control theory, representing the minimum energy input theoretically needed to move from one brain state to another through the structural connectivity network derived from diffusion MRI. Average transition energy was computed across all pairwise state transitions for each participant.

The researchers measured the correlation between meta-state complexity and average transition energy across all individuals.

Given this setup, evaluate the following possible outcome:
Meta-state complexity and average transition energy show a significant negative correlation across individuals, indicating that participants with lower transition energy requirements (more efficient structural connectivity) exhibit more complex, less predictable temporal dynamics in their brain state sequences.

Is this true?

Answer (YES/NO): YES